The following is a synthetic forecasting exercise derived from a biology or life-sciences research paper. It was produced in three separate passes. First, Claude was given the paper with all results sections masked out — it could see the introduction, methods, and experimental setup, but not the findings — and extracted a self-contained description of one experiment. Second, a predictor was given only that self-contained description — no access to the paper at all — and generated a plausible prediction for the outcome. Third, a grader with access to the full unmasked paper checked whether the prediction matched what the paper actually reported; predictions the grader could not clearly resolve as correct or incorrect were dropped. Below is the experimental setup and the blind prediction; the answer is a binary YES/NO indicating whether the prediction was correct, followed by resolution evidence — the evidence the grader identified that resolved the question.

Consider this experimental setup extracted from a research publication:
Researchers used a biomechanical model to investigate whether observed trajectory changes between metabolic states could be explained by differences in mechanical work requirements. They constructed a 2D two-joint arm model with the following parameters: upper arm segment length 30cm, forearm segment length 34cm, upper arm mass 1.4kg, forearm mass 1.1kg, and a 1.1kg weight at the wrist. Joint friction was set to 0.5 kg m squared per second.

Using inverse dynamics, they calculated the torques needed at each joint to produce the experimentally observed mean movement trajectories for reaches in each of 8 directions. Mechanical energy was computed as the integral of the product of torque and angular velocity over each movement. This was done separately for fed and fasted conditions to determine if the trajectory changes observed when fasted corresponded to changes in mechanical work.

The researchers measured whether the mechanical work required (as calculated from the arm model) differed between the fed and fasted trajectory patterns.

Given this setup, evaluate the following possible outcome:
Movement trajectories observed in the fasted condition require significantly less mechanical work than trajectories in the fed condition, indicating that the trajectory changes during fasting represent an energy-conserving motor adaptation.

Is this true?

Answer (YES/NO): YES